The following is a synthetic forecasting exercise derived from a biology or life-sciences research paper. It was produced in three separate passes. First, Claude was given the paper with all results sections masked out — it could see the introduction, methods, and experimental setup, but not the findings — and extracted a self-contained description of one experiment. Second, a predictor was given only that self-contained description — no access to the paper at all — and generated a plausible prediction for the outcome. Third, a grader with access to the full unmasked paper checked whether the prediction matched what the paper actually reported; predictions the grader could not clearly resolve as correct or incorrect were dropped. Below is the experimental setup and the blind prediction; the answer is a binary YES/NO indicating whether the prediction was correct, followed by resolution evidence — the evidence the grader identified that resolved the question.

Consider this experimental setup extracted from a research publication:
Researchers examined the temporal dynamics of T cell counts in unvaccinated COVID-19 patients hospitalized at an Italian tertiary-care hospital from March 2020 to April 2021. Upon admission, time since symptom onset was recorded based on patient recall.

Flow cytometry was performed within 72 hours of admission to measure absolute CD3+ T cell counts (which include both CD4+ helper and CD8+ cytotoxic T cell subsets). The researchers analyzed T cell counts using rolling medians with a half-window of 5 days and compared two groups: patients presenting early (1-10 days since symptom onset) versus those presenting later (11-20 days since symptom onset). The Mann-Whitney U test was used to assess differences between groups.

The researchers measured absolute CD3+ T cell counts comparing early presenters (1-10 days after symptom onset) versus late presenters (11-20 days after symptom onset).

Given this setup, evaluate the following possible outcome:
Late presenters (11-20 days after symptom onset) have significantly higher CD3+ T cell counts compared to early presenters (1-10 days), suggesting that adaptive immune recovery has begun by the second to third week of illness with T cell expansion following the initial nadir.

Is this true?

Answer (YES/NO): NO